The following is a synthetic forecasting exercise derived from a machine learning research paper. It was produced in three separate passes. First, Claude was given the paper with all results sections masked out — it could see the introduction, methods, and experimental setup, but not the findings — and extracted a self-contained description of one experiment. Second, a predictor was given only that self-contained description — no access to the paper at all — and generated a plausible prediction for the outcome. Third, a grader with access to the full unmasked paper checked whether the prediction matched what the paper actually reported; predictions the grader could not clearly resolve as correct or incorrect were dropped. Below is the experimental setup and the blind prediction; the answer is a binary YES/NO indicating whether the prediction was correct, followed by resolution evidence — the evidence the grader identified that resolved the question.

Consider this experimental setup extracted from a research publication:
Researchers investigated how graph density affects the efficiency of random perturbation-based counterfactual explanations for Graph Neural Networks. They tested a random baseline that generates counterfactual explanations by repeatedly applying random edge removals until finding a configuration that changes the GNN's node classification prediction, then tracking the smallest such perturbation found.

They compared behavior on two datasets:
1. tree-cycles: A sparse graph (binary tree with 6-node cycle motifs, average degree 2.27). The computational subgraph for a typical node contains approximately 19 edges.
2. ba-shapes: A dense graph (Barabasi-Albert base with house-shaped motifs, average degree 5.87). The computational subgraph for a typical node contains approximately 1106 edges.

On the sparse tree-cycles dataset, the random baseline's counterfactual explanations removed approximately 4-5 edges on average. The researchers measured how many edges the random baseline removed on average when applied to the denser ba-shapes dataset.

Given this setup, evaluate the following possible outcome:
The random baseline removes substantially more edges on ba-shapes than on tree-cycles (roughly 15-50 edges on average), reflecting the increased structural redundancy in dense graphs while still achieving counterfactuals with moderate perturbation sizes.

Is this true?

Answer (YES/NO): NO